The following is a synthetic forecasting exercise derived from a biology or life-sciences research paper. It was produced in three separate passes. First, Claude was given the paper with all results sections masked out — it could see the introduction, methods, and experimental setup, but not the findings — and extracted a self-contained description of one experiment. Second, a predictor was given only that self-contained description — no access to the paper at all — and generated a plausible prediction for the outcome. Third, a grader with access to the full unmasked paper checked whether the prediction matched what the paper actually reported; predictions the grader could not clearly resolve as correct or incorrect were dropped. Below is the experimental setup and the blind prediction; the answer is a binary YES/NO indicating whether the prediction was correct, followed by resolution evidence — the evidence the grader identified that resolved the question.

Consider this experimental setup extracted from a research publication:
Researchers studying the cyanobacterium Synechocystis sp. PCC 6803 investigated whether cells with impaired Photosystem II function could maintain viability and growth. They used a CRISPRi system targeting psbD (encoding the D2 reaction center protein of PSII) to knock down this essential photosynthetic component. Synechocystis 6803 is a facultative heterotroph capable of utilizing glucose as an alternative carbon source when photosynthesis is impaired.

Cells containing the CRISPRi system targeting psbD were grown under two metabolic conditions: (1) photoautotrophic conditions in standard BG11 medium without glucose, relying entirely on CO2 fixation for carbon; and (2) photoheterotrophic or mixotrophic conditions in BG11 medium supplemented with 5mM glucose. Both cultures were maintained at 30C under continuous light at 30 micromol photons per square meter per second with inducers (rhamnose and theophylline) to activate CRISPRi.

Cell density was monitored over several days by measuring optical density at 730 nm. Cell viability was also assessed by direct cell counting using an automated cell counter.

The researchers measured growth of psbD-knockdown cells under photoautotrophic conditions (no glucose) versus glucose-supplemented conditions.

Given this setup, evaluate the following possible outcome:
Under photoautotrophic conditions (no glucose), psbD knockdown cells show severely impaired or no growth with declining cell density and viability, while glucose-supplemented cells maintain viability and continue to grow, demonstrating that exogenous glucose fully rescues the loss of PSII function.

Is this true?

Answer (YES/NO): NO